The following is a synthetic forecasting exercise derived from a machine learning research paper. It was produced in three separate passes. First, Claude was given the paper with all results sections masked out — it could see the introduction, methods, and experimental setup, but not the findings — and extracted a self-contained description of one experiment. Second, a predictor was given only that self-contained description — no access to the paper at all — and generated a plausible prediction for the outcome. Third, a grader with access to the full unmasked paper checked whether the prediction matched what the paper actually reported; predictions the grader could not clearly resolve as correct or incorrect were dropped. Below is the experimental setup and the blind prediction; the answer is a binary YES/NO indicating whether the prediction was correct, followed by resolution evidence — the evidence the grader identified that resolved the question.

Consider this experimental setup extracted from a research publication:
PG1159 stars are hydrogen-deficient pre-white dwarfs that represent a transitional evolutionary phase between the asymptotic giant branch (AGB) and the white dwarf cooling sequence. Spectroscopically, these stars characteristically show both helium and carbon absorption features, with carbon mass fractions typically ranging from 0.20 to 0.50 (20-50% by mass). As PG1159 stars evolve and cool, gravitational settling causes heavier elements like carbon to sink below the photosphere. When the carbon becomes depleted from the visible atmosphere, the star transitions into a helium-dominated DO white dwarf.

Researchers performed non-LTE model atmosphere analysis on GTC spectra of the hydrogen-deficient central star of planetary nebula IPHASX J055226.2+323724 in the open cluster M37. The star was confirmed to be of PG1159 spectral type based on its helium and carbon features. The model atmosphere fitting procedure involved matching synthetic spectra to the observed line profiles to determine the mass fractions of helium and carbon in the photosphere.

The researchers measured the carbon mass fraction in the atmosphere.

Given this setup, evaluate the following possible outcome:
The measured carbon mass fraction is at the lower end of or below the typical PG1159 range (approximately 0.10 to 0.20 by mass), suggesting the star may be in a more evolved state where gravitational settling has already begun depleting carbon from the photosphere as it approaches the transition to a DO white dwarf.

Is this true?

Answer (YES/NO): YES